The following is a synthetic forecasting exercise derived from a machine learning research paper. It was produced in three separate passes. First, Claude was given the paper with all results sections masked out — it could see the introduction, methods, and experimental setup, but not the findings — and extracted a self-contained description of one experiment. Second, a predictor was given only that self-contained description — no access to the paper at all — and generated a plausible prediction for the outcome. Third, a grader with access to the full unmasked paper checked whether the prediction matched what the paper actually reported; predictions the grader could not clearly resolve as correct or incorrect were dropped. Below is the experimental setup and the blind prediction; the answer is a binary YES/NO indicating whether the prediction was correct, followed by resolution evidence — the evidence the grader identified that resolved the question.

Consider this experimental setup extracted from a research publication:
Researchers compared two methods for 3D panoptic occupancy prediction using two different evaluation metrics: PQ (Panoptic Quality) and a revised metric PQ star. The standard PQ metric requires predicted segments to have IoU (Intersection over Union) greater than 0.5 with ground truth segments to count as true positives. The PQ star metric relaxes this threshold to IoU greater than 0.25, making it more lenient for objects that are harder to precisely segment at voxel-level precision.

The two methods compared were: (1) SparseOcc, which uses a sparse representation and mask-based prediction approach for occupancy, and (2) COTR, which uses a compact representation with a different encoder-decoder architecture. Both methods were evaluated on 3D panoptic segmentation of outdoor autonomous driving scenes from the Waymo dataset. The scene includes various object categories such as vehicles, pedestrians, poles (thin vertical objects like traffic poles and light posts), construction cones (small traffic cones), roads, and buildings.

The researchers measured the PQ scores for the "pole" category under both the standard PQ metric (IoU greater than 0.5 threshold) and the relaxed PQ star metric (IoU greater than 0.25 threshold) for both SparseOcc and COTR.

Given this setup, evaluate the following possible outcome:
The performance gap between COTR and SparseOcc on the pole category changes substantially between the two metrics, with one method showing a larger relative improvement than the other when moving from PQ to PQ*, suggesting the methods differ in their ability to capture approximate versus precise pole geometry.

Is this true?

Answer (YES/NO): YES